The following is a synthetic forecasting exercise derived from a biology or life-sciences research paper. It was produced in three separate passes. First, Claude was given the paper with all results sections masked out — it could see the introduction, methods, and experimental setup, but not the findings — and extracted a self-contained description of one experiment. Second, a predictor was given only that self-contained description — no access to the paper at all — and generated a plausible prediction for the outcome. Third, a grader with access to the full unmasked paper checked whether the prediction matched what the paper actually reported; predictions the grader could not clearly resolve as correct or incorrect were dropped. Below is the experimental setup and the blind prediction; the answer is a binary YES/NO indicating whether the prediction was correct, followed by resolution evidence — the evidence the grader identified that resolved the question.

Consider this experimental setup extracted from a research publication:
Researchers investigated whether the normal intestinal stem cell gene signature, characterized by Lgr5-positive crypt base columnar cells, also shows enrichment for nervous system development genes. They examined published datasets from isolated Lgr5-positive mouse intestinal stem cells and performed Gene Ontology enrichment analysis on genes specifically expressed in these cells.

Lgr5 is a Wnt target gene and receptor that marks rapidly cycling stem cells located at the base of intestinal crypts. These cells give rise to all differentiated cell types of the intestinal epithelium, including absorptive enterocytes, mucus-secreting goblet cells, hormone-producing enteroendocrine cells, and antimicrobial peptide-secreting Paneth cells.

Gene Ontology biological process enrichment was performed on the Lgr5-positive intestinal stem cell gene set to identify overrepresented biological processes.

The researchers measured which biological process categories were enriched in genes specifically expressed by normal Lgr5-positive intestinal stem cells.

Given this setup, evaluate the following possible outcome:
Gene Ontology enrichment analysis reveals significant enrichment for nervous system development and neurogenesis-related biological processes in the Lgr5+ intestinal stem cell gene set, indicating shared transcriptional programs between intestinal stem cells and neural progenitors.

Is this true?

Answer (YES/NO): YES